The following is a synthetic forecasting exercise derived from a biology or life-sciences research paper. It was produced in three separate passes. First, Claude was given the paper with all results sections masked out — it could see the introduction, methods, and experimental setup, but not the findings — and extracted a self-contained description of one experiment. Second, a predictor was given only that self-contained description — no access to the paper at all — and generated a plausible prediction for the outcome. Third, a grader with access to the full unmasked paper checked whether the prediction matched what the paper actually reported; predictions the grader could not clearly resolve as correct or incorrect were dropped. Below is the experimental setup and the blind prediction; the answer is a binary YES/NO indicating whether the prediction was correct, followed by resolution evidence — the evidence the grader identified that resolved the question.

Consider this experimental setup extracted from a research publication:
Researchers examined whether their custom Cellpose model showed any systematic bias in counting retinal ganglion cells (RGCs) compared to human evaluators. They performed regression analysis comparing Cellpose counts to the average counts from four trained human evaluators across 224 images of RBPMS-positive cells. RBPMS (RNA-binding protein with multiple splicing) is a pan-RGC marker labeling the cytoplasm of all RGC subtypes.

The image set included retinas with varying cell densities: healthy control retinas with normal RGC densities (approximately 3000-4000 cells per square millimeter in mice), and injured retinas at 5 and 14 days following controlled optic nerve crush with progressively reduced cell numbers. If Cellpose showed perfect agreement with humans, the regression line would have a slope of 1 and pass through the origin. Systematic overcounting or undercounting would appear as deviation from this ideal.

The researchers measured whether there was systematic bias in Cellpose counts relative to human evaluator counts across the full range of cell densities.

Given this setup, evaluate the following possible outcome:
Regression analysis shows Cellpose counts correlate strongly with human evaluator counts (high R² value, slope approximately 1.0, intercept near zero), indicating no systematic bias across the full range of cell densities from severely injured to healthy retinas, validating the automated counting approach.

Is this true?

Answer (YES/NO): YES